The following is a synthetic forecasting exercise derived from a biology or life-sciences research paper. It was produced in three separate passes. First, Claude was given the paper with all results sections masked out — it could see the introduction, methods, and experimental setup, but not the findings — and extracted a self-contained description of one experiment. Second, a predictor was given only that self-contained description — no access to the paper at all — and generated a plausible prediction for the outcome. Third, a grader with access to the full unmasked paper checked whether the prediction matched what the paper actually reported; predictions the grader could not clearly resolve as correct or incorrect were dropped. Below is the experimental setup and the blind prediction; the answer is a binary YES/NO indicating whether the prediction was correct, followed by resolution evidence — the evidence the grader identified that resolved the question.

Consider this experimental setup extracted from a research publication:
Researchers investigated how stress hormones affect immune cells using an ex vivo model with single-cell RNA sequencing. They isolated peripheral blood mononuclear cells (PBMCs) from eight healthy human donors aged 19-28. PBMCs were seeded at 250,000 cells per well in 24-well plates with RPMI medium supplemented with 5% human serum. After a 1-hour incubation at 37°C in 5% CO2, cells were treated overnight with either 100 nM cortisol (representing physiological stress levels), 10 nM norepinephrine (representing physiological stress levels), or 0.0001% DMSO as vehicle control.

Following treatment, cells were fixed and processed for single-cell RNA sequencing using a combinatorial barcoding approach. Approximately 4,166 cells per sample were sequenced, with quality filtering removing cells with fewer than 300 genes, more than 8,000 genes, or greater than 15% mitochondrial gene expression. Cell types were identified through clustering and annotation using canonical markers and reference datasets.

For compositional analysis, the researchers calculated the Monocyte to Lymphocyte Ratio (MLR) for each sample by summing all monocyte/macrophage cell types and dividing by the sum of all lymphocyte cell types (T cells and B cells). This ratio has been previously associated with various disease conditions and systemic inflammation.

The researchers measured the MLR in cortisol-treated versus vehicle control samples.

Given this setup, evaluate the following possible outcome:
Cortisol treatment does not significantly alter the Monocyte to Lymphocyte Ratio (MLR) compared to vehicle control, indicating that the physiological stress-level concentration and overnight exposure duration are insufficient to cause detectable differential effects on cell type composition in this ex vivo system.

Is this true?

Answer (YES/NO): NO